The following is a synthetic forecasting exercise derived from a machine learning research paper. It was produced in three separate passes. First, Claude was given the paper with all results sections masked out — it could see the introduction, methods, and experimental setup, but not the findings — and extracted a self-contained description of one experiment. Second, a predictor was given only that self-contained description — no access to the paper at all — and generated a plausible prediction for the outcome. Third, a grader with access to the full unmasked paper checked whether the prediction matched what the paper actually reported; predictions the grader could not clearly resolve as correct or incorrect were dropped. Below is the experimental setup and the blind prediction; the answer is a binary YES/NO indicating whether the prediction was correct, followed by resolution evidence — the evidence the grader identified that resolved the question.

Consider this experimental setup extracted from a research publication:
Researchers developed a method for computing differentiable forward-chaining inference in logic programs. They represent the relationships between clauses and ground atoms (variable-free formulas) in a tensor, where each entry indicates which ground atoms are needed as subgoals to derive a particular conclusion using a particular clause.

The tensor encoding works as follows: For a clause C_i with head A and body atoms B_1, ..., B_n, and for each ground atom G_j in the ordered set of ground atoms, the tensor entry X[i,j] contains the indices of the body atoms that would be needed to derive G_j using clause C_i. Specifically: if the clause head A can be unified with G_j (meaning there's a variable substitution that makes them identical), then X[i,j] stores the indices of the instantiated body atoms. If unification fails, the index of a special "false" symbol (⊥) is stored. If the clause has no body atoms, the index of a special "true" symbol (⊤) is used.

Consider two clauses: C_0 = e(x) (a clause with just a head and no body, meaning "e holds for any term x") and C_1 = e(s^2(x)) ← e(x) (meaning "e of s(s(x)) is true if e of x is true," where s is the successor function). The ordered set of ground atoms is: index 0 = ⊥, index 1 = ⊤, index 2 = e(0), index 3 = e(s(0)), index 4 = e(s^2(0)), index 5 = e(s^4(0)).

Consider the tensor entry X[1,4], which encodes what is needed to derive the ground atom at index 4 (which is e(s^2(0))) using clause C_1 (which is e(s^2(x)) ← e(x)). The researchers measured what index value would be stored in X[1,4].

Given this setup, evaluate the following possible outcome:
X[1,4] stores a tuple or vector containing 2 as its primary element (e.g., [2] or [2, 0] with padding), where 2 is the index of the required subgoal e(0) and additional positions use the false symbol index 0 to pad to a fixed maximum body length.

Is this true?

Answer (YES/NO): NO